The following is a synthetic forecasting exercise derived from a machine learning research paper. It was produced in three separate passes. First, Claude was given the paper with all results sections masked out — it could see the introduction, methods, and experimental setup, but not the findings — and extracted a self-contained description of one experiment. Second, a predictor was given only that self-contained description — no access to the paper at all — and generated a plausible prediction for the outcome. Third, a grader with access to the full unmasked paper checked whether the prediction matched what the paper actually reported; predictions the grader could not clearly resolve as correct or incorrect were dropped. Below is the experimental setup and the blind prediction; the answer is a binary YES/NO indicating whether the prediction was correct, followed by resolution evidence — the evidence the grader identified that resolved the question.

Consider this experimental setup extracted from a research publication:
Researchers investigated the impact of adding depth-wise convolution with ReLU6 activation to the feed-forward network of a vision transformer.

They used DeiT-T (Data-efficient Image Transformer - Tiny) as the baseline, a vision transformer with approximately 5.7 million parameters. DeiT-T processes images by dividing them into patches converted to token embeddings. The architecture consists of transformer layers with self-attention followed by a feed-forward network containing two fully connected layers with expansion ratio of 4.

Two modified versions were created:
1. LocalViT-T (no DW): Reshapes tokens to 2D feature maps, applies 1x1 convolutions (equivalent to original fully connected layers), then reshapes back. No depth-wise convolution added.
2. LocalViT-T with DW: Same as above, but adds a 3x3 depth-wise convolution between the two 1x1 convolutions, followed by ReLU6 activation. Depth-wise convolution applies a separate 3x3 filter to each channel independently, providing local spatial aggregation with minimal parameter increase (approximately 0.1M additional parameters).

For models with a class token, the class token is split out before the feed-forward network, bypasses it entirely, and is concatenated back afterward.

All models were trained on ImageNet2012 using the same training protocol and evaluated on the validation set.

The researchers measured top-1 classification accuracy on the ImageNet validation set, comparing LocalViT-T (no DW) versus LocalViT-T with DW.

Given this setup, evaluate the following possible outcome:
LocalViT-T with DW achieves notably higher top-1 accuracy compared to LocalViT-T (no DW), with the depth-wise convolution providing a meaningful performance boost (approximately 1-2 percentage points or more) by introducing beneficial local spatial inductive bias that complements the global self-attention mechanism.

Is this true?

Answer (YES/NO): YES